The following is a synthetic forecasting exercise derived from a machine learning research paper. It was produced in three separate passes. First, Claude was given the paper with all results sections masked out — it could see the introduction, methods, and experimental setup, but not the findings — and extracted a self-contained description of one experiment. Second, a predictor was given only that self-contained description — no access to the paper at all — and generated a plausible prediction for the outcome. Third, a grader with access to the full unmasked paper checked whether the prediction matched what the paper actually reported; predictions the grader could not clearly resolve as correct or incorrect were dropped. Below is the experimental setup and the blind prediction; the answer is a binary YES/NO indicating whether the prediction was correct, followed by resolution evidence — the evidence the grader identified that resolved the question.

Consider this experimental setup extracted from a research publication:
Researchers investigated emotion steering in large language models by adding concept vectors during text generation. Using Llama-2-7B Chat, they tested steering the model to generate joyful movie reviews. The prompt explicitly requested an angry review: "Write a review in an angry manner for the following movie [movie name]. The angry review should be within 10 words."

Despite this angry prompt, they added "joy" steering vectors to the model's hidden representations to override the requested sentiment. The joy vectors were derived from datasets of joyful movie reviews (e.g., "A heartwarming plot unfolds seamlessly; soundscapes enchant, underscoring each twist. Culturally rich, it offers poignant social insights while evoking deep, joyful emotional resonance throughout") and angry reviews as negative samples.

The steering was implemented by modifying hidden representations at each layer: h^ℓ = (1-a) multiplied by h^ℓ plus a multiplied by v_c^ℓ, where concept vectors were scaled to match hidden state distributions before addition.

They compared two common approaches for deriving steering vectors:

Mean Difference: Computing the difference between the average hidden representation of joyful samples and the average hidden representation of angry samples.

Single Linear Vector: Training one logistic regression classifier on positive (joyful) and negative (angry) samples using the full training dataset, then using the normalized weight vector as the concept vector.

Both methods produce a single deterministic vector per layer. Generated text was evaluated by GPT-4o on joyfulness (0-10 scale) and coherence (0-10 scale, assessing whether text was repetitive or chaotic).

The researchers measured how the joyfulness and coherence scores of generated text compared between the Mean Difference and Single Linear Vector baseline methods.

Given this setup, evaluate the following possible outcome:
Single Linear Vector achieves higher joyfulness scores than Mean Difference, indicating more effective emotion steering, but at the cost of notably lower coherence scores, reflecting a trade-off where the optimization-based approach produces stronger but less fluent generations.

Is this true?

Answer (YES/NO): NO